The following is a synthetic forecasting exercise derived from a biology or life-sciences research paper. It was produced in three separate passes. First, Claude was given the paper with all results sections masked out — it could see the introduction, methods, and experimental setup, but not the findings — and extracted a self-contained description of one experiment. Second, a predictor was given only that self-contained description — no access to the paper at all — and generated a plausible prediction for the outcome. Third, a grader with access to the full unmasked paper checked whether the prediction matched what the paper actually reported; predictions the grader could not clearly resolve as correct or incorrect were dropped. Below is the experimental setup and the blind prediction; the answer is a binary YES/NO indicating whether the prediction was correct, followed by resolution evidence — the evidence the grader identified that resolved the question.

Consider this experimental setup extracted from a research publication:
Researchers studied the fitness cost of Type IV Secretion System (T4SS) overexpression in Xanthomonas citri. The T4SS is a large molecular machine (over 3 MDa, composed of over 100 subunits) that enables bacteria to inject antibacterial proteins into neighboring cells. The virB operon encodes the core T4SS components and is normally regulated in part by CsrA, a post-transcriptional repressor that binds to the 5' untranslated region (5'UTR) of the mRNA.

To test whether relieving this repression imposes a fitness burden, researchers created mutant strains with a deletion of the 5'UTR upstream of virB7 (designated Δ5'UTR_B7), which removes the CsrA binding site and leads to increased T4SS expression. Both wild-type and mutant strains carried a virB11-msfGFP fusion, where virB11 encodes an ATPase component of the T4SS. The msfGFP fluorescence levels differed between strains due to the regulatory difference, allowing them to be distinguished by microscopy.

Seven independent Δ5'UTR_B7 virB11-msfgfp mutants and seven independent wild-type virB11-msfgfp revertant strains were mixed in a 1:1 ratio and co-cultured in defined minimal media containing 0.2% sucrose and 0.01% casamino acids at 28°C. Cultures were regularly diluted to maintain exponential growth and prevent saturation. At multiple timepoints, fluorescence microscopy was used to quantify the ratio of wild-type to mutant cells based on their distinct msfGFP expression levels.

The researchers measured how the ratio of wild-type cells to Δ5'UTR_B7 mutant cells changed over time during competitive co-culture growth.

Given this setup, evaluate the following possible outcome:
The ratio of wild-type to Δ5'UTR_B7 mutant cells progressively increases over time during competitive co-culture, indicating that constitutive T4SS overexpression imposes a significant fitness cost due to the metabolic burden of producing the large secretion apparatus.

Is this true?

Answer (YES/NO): YES